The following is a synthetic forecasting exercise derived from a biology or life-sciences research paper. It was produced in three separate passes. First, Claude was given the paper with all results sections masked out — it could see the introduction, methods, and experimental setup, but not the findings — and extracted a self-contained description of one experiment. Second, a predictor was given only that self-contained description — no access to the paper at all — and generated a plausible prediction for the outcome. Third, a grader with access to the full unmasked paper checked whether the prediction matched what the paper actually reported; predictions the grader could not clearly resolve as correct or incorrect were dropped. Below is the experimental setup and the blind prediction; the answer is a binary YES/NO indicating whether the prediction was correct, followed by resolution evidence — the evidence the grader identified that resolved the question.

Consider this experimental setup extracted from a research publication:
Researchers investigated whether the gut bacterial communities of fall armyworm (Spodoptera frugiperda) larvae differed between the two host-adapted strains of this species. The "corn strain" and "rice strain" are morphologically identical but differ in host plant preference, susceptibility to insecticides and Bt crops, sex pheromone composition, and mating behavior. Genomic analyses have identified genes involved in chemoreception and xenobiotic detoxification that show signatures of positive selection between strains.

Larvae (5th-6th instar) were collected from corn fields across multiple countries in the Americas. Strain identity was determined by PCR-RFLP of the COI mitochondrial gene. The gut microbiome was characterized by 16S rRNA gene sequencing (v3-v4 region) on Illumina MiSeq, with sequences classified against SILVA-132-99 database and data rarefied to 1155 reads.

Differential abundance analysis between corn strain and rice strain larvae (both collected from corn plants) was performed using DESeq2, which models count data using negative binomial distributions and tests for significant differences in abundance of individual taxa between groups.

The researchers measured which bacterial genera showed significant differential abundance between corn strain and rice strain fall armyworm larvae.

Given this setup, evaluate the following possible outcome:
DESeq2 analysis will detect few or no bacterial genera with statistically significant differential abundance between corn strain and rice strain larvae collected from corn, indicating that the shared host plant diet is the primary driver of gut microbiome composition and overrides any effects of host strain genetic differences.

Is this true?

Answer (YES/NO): YES